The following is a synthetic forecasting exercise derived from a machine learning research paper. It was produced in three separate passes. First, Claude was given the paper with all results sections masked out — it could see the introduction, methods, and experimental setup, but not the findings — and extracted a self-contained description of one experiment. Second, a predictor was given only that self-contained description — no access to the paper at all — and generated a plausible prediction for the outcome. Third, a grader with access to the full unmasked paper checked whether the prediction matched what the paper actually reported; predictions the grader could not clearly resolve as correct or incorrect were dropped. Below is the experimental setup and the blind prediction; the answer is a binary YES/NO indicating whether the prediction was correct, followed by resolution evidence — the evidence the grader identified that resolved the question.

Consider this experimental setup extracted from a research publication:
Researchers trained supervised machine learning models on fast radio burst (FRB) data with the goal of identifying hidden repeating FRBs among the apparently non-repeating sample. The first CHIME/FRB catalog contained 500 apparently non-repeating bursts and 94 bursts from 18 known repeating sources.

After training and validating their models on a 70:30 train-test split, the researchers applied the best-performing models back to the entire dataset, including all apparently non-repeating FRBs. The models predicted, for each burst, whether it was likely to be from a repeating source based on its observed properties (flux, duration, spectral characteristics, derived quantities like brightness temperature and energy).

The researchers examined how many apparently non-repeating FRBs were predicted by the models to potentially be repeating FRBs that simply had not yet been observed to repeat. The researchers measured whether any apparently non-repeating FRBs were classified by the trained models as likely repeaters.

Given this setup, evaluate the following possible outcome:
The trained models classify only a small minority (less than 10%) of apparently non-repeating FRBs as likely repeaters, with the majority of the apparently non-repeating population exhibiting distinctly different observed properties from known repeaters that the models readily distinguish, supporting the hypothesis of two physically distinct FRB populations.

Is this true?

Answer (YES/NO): YES